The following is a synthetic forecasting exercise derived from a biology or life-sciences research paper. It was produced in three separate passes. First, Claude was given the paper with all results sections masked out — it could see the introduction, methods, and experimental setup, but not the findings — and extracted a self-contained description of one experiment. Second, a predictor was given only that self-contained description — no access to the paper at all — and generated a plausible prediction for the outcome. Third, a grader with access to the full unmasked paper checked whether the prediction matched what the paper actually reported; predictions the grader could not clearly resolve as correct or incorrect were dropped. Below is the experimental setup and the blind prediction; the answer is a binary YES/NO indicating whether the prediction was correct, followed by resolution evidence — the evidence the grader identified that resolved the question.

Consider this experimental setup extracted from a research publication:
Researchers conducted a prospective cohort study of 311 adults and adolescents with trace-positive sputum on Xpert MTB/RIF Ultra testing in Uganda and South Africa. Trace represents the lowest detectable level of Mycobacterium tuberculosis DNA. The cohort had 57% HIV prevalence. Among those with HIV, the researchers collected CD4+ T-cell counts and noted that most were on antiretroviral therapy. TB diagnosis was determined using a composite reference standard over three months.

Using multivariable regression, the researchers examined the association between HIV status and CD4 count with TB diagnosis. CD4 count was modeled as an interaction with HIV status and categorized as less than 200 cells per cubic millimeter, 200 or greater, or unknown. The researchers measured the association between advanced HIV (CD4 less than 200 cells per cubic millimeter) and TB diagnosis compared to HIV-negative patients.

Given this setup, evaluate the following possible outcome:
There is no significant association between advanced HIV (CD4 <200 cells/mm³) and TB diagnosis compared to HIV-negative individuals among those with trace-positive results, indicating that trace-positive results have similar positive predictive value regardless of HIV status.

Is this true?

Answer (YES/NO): NO